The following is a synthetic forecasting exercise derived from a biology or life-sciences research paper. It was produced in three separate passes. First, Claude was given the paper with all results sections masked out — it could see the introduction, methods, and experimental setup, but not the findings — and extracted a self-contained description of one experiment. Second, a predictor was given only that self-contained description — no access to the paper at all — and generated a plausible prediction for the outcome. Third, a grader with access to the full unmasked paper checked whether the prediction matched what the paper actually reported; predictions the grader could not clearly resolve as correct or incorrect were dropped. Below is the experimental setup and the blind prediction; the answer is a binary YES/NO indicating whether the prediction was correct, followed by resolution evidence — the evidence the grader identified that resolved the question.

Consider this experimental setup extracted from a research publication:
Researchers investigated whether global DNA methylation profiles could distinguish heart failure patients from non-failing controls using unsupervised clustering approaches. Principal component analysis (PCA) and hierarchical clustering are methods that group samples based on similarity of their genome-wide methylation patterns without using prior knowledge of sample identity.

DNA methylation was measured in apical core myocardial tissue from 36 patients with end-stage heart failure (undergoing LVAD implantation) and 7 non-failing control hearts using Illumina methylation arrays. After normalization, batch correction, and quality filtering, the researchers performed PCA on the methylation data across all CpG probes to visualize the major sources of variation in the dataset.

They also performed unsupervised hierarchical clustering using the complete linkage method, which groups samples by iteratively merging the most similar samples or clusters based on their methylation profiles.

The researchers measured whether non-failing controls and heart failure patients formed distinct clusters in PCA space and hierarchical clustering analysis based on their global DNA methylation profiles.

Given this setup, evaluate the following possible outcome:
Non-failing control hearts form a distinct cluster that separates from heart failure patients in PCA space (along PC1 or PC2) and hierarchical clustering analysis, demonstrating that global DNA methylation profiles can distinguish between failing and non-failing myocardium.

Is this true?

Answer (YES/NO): YES